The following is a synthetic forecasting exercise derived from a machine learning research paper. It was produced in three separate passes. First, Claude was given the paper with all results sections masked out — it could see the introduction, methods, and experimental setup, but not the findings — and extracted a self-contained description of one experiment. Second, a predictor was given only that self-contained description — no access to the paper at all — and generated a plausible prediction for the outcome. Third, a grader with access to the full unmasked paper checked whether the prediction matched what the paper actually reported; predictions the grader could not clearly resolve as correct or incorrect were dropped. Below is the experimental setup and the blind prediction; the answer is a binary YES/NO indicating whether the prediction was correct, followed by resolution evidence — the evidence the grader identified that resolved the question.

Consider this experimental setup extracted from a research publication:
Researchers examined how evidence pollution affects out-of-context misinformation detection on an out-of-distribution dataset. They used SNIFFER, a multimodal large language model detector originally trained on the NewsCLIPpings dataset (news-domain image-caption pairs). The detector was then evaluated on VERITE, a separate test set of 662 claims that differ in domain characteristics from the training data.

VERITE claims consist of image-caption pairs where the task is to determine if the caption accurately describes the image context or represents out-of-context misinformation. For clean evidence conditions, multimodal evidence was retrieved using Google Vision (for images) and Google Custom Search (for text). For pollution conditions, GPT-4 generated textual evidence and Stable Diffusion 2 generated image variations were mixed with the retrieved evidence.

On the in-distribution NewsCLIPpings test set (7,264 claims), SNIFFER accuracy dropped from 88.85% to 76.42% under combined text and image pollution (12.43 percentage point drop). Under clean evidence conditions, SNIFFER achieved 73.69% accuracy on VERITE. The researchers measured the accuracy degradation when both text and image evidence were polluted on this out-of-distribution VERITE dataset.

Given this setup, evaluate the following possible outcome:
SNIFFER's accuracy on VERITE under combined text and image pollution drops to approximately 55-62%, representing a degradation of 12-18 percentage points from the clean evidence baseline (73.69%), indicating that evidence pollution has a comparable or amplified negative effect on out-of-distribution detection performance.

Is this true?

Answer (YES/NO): YES